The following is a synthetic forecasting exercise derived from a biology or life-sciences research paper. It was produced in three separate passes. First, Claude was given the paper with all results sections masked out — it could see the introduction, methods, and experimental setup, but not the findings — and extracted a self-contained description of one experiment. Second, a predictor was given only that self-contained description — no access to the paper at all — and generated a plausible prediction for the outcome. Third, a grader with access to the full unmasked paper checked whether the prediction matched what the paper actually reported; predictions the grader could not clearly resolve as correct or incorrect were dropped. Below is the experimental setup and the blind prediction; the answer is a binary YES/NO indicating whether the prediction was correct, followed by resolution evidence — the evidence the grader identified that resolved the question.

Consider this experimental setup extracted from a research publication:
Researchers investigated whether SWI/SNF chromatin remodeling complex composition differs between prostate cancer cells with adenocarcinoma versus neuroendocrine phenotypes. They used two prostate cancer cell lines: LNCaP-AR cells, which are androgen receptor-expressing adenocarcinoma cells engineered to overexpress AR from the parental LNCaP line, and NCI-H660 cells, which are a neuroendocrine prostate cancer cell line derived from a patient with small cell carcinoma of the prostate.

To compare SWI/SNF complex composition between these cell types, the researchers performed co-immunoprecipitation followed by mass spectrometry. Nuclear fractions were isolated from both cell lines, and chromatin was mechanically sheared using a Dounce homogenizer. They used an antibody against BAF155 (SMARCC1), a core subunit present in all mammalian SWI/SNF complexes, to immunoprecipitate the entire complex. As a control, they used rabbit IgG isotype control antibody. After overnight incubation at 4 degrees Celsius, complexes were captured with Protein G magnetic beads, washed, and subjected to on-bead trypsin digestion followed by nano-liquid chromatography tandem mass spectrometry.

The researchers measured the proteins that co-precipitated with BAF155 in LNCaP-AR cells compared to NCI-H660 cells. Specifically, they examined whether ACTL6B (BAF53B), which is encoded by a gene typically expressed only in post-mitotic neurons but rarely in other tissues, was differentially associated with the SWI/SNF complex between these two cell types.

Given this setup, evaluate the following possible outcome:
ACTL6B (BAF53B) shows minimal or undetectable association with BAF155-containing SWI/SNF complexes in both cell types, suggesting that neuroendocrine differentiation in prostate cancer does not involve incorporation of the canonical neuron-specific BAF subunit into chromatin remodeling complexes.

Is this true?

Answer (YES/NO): NO